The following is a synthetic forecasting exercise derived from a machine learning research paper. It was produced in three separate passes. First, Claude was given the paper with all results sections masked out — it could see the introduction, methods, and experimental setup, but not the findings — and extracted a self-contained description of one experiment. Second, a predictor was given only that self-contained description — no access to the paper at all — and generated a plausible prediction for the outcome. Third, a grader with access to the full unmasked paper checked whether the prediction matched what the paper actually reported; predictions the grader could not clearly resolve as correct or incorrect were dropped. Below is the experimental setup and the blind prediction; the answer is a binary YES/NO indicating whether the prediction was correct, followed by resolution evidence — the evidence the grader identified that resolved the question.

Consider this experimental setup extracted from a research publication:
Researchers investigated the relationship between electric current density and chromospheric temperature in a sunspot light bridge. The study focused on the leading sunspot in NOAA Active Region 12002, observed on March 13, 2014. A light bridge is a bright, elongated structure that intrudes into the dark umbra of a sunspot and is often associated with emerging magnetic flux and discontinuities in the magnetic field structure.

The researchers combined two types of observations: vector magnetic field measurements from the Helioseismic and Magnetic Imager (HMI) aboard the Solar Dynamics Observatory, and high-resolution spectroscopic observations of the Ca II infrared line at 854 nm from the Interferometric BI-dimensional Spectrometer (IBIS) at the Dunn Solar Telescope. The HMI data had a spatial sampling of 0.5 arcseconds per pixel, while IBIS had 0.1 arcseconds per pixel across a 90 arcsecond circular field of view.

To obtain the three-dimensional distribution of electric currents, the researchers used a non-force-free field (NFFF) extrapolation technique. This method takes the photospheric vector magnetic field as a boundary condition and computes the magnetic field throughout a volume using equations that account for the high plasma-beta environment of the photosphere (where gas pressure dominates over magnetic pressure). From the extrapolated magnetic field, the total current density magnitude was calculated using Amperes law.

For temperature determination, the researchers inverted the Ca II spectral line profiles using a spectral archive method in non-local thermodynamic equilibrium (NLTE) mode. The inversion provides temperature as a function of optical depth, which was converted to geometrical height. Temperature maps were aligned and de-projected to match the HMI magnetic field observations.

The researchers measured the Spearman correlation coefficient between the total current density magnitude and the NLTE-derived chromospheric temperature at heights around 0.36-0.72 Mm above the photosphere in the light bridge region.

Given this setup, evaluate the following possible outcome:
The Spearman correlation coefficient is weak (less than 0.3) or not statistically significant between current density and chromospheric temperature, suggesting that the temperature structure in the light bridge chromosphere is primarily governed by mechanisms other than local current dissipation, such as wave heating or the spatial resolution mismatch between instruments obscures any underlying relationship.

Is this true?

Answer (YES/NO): NO